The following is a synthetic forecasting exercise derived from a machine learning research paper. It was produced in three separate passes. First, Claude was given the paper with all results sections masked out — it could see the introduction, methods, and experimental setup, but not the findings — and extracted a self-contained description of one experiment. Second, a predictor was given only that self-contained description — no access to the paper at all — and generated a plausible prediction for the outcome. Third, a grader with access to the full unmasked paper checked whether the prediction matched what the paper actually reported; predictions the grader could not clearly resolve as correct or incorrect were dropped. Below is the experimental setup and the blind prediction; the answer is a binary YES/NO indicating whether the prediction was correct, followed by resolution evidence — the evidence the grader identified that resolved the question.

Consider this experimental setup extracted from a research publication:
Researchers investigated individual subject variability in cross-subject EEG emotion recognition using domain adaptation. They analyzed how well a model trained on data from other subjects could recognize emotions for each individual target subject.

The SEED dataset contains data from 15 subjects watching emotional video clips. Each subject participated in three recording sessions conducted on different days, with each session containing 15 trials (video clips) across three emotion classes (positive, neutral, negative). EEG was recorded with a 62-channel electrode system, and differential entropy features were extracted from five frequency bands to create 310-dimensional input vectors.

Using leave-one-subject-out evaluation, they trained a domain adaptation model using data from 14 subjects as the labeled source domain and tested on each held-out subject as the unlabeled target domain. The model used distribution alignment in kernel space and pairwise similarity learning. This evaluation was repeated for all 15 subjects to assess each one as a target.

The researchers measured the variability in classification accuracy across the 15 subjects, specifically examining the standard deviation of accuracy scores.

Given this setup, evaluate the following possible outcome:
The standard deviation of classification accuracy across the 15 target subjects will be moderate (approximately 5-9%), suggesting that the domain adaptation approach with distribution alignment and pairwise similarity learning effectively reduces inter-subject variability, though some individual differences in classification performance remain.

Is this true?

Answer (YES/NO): YES